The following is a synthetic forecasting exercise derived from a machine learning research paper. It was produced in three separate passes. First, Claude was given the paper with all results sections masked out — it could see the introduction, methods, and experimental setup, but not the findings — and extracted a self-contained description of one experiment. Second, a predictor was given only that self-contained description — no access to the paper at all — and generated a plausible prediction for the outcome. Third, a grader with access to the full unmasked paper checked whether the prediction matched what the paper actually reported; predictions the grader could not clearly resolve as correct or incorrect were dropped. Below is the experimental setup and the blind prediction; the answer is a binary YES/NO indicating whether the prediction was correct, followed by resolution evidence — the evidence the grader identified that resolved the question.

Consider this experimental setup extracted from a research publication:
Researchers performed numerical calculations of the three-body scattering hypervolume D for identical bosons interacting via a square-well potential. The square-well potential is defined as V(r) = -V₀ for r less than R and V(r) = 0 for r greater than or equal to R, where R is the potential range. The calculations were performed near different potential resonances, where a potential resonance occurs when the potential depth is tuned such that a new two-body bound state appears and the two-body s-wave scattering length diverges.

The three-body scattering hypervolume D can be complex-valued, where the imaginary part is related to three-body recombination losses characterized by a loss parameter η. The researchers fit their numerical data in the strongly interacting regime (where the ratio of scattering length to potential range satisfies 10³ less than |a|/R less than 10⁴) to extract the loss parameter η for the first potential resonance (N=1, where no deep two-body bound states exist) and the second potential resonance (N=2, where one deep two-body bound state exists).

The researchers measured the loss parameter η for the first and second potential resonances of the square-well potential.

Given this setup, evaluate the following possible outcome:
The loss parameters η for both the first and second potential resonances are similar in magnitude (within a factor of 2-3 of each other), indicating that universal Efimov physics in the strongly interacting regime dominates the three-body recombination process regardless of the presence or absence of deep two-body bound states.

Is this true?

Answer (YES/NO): NO